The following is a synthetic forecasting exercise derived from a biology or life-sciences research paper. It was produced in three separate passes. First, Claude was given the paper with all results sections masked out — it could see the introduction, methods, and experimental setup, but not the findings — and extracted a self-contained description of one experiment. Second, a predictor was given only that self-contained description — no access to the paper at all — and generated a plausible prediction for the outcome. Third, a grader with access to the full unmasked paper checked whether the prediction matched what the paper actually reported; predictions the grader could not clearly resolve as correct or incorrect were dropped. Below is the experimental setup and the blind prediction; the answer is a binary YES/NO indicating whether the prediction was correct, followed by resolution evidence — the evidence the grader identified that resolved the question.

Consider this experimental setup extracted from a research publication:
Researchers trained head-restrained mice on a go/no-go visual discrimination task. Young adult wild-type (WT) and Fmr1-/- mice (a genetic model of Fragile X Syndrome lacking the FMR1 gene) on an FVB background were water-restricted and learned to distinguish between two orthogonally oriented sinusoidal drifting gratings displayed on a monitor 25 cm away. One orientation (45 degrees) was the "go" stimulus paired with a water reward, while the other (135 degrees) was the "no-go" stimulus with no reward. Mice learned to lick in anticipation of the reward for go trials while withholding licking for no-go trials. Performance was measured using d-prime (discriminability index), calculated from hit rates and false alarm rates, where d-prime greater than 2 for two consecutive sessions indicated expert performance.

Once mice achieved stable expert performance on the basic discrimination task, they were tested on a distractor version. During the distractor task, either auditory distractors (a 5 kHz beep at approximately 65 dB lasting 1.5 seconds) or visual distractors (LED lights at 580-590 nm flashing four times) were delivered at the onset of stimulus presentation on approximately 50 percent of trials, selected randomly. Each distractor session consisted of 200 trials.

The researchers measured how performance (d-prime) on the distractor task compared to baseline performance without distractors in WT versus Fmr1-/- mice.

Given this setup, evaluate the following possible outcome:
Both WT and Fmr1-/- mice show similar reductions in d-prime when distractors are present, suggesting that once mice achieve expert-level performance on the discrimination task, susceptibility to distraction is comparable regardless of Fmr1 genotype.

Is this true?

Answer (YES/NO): NO